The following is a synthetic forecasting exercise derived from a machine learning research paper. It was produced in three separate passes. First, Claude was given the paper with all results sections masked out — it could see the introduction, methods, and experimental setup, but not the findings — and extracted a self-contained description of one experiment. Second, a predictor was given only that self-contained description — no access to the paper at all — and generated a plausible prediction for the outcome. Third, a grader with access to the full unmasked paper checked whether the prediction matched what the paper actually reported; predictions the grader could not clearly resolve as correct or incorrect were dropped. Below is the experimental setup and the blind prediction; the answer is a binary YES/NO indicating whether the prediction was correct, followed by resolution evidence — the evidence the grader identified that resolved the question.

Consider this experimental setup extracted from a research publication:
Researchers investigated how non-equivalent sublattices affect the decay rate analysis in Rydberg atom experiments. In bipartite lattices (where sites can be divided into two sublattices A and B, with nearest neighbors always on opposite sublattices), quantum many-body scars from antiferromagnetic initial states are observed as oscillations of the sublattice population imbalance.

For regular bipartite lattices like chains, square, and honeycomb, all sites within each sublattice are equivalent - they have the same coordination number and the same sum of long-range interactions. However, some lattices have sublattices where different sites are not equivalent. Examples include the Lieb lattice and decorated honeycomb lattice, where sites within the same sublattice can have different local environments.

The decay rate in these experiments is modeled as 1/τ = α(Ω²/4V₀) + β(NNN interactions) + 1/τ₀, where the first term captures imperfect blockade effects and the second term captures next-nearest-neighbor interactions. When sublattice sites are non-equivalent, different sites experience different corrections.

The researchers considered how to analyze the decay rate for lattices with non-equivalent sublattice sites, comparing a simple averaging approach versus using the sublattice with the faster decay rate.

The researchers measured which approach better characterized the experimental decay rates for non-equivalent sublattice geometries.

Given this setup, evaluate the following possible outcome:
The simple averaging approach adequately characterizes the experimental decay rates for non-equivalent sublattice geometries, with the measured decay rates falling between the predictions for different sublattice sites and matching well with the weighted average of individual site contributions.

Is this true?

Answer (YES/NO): NO